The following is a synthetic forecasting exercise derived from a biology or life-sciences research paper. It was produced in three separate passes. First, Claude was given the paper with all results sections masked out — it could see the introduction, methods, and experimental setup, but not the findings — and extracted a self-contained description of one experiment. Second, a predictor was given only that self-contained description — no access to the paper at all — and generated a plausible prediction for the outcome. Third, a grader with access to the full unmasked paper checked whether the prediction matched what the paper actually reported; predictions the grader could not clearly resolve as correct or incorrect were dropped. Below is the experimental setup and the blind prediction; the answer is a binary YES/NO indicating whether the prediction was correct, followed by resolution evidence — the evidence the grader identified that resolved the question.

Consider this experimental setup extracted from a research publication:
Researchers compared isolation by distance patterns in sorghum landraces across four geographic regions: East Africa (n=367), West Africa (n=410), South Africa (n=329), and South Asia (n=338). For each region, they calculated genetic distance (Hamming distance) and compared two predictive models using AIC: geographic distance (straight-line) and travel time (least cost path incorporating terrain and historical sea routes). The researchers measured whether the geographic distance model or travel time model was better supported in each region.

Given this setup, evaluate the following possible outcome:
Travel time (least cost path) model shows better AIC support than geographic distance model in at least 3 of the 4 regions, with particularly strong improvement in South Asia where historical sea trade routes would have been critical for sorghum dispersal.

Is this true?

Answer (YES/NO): NO